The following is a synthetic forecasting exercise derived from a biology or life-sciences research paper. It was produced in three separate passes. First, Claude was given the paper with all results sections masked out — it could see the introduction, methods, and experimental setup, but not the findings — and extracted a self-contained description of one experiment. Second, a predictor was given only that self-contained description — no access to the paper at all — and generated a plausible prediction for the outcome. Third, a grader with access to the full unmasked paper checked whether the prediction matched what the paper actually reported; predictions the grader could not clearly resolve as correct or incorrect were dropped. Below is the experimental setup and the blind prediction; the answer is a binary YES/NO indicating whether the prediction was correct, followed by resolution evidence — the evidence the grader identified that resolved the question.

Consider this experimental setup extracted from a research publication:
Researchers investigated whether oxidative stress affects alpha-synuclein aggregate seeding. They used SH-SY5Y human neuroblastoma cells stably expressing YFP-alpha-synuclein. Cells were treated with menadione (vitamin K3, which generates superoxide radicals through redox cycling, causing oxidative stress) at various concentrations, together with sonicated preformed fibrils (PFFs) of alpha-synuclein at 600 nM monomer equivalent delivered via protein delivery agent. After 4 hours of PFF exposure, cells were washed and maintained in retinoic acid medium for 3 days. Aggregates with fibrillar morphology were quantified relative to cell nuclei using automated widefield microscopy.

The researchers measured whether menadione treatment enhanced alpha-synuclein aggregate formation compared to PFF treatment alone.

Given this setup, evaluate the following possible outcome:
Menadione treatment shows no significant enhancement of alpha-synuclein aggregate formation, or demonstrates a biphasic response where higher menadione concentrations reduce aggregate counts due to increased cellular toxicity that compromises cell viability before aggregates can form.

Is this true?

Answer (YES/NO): YES